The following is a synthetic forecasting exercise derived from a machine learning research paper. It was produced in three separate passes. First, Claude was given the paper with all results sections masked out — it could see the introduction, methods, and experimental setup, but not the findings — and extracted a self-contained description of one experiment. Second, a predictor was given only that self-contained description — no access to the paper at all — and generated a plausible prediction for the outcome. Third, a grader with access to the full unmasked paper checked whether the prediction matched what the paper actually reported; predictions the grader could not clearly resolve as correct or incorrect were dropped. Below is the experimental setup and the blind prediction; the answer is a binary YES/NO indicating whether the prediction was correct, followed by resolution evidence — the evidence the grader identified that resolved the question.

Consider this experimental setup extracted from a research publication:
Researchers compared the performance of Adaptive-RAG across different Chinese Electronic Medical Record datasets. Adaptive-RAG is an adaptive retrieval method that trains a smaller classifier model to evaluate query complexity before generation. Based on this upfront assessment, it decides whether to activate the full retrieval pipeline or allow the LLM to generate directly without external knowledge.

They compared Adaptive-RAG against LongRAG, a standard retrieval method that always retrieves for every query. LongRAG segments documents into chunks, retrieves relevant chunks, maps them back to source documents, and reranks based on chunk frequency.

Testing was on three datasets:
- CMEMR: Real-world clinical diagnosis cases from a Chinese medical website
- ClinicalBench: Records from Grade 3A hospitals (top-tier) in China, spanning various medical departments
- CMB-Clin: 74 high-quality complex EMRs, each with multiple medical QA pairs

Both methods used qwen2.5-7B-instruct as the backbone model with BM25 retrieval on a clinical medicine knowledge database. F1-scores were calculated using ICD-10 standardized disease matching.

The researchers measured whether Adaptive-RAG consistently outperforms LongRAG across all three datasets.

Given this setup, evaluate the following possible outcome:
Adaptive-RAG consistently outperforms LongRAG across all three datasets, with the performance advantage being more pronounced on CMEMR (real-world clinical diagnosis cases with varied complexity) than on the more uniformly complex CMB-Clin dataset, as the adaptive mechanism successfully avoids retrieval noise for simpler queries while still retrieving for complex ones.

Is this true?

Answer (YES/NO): NO